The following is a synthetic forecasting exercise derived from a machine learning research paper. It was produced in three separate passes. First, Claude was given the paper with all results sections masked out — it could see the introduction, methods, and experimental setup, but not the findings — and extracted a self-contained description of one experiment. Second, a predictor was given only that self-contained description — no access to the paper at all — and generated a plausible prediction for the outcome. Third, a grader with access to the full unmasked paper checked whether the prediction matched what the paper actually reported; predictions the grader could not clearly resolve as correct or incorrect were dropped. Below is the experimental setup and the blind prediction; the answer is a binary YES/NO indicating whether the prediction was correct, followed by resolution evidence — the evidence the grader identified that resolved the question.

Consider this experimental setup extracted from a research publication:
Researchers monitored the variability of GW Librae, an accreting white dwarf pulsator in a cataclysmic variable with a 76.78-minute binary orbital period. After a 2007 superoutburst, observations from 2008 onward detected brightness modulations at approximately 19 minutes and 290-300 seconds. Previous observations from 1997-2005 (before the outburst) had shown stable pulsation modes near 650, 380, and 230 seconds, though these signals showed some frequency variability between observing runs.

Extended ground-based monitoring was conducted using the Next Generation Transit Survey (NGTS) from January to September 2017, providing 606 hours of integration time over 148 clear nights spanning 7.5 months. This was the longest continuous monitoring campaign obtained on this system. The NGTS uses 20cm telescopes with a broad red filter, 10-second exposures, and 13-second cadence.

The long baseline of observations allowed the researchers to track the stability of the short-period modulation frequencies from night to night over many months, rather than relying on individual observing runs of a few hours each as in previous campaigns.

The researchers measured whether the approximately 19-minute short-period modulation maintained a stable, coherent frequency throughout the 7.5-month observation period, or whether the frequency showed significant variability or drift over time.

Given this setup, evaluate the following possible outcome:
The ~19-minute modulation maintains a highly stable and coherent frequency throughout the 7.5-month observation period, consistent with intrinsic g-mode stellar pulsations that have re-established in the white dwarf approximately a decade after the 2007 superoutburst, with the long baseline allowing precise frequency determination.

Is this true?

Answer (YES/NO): NO